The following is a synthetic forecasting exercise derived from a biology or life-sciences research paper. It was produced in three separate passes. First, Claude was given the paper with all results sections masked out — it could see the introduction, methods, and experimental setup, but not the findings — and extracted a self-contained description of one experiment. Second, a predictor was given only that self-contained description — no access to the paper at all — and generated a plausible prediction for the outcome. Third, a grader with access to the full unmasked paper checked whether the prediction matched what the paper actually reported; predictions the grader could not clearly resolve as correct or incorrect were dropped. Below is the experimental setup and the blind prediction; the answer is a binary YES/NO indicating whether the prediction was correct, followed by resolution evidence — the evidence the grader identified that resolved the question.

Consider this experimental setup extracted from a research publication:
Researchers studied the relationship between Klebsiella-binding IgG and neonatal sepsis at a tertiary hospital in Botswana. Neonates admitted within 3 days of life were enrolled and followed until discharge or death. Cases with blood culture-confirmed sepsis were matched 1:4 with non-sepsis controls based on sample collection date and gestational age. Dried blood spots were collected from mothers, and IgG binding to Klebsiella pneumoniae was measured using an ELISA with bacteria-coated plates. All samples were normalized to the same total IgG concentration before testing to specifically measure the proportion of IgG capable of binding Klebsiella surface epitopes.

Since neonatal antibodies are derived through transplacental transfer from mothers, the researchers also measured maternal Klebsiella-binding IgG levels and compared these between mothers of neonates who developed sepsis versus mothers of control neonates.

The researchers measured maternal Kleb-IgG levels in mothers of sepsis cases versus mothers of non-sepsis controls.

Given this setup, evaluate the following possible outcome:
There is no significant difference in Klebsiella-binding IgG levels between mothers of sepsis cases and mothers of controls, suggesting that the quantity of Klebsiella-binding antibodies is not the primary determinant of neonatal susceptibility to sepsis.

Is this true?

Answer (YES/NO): NO